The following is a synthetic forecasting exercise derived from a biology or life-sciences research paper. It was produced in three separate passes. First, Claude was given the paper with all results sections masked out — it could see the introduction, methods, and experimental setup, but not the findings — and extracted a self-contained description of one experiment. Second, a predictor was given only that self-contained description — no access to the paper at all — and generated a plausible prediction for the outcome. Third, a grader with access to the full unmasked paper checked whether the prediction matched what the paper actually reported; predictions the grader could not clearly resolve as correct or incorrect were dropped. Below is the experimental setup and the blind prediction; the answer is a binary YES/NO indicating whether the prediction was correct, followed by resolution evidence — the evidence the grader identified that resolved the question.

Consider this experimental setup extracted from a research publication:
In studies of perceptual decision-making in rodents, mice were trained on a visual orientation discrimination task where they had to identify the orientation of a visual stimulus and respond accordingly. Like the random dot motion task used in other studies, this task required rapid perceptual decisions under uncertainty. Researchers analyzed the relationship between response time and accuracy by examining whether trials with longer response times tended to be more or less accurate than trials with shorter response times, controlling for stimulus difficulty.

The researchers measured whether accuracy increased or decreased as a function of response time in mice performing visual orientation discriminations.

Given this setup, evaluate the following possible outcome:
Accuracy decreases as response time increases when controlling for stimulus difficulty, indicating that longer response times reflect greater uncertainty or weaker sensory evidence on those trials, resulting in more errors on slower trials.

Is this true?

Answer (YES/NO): NO